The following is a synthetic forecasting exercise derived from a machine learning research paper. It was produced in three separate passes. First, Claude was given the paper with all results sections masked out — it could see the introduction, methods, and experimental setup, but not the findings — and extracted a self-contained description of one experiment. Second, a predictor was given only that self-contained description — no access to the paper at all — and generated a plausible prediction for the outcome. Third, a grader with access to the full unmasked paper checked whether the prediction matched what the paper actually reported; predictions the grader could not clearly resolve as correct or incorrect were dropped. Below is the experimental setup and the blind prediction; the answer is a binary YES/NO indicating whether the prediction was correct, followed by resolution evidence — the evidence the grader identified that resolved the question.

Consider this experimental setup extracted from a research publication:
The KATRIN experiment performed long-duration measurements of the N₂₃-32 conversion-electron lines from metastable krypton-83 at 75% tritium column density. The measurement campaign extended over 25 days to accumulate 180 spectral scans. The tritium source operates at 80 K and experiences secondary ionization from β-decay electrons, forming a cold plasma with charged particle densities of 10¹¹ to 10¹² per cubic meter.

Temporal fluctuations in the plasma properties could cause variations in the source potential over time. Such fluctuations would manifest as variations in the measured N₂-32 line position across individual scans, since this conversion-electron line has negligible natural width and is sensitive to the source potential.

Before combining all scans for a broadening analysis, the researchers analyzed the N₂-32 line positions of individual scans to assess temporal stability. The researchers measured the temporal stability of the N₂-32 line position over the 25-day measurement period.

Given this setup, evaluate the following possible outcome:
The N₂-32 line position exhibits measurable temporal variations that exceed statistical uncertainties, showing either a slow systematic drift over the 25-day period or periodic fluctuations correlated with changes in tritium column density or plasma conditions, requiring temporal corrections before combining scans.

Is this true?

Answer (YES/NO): NO